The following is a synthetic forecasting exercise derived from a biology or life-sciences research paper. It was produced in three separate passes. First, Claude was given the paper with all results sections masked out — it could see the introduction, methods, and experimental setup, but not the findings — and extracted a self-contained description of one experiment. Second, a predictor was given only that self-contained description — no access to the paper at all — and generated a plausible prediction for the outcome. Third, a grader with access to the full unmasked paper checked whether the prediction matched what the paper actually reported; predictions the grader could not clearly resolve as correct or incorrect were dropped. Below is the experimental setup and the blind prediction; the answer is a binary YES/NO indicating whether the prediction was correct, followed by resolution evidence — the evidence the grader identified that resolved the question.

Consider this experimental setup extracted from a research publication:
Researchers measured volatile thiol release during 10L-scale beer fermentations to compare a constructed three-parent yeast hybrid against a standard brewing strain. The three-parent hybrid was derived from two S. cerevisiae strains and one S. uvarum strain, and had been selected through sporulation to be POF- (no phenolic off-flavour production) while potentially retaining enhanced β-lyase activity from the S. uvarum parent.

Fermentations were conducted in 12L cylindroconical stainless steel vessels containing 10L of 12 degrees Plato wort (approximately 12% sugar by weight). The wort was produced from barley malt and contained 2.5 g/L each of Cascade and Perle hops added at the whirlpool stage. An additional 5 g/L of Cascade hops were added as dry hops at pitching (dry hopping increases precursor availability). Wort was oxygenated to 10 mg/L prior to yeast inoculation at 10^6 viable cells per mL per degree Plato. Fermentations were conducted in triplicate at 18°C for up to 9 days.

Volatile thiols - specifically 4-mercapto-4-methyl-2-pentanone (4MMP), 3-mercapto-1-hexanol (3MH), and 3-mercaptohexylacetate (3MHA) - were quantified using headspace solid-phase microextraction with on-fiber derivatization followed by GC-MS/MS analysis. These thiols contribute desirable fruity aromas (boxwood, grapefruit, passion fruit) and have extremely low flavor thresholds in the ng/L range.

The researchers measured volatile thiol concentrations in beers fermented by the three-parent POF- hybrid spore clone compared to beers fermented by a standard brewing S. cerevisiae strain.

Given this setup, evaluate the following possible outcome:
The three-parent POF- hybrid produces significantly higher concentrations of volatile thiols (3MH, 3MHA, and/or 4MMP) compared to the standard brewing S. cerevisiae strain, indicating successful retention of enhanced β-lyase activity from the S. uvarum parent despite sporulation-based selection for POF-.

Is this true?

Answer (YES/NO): YES